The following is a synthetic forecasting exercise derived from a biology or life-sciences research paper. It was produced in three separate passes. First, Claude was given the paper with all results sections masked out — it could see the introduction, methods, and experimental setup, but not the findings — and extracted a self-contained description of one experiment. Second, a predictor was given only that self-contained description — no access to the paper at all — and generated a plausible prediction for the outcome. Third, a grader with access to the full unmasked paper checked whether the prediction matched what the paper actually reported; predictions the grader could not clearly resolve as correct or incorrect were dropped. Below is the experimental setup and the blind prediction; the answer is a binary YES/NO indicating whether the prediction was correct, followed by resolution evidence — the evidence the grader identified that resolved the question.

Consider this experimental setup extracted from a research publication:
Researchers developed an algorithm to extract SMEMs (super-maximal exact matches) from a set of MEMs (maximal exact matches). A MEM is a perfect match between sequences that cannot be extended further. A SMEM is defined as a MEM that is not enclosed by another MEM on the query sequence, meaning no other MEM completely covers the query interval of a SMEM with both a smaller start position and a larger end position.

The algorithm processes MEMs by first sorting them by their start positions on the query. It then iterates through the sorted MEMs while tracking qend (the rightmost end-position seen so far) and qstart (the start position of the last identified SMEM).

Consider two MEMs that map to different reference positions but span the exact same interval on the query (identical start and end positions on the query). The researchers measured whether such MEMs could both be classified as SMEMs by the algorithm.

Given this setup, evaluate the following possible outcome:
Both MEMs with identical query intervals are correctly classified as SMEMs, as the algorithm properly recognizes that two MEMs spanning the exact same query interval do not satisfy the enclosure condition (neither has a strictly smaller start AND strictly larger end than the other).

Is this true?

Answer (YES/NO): YES